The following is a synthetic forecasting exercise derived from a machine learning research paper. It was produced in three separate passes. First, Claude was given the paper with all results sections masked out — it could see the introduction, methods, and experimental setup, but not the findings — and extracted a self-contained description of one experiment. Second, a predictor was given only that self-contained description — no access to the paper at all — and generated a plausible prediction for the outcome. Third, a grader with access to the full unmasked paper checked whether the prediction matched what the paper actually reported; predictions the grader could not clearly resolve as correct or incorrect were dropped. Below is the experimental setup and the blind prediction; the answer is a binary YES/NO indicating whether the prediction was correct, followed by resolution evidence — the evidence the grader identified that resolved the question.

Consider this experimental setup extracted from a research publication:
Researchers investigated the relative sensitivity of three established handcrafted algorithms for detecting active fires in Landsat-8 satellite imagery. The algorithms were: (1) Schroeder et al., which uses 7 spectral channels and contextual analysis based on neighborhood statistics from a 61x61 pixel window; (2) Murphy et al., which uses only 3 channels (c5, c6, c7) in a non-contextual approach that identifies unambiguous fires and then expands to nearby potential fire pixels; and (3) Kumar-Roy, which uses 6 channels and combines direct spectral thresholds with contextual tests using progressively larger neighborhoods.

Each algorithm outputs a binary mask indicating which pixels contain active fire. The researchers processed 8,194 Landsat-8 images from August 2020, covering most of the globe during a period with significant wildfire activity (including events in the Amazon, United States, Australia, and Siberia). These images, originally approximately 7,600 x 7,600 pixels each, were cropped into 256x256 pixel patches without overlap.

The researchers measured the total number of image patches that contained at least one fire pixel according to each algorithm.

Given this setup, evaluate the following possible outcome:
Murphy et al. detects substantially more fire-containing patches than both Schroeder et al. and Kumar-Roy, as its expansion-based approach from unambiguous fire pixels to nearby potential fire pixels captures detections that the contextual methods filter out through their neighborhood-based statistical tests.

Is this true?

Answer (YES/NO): NO